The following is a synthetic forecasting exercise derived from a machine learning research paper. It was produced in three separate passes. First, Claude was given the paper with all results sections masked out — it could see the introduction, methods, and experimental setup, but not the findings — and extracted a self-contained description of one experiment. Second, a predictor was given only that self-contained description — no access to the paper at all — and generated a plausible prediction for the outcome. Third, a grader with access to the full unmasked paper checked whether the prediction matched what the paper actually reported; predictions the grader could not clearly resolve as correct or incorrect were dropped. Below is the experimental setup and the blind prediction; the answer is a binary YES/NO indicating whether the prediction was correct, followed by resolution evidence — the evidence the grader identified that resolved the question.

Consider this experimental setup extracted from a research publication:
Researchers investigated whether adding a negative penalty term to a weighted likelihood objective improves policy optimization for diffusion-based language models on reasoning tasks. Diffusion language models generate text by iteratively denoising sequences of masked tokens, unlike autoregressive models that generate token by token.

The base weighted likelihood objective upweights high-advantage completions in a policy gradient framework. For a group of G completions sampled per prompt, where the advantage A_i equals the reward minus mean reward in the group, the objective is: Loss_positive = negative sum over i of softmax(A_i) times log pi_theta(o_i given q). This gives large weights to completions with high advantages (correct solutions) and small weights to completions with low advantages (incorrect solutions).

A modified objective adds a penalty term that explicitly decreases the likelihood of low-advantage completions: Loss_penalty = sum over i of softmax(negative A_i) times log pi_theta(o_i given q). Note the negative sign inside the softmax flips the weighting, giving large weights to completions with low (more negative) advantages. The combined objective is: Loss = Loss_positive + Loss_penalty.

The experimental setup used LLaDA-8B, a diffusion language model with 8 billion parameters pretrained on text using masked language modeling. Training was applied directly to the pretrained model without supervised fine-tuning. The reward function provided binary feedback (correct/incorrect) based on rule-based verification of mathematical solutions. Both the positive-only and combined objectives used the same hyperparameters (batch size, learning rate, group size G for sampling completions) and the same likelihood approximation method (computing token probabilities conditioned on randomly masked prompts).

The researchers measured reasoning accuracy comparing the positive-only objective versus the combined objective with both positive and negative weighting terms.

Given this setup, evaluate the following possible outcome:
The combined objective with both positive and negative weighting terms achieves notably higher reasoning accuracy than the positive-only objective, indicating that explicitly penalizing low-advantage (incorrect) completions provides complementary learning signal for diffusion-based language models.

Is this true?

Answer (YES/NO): YES